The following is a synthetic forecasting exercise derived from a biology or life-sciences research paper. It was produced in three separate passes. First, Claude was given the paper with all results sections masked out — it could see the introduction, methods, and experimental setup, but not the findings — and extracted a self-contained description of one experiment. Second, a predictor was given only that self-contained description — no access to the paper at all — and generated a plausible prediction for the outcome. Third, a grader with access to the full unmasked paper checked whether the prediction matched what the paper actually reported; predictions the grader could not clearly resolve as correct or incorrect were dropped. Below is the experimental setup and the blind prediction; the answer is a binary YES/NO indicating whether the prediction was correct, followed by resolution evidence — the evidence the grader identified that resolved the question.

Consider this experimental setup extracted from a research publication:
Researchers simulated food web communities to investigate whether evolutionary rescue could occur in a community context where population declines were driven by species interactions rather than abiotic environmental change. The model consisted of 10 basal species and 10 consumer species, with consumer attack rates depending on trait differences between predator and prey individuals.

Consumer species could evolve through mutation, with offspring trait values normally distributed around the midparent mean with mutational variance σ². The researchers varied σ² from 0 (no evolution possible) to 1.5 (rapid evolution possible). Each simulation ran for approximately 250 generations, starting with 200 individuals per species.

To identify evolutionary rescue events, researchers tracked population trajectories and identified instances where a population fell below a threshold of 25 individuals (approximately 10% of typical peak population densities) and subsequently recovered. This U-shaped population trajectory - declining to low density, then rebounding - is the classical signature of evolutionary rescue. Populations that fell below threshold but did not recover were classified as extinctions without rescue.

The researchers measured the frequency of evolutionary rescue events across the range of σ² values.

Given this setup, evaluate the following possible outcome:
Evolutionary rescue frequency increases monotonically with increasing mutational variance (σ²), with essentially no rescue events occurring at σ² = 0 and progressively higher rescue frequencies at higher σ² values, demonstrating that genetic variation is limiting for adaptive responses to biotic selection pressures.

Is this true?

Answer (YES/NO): YES